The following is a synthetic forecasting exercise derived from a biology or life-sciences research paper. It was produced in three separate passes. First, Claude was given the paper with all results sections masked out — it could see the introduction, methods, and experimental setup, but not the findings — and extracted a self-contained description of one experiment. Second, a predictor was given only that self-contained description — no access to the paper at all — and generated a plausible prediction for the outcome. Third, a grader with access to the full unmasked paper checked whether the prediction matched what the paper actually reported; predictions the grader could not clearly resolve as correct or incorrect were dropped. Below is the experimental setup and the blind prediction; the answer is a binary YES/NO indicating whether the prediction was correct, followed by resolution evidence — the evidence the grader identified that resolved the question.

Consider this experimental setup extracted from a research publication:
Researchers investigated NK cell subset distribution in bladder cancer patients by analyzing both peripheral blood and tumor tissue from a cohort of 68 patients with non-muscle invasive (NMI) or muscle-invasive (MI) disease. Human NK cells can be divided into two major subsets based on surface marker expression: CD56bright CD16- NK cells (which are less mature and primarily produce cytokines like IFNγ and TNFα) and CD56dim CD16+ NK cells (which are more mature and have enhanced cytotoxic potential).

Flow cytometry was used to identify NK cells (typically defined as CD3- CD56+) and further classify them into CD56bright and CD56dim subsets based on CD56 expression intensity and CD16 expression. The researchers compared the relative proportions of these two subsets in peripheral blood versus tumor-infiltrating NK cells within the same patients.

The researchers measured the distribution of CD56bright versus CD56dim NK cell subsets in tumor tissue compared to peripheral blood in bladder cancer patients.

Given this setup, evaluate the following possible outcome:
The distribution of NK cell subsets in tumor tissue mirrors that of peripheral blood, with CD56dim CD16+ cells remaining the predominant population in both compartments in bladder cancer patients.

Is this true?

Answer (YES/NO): NO